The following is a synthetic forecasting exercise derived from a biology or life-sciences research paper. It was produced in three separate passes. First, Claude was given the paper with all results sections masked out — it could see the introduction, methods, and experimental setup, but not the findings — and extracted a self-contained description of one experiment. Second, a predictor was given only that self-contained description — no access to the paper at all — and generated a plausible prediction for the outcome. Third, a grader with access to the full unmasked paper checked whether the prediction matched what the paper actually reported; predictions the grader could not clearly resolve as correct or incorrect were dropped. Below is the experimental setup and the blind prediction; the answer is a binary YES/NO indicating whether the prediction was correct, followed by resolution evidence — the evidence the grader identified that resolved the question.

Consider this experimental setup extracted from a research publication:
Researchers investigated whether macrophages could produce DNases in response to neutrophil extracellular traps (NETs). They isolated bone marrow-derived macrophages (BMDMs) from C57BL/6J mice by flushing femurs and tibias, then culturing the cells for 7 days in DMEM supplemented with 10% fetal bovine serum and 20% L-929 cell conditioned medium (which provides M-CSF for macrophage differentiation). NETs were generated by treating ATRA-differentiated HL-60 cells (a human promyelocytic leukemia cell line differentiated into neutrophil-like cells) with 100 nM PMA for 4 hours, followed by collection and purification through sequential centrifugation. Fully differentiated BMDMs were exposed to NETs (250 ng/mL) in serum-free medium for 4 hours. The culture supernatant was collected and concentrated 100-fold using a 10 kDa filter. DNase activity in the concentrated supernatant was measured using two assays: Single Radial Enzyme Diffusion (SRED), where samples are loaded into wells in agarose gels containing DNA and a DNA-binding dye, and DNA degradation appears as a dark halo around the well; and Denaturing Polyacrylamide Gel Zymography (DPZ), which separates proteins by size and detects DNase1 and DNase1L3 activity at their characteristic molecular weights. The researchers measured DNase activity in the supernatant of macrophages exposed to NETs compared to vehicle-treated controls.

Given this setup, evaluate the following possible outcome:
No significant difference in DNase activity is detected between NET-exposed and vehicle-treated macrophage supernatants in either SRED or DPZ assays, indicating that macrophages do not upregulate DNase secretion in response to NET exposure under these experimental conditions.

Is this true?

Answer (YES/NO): NO